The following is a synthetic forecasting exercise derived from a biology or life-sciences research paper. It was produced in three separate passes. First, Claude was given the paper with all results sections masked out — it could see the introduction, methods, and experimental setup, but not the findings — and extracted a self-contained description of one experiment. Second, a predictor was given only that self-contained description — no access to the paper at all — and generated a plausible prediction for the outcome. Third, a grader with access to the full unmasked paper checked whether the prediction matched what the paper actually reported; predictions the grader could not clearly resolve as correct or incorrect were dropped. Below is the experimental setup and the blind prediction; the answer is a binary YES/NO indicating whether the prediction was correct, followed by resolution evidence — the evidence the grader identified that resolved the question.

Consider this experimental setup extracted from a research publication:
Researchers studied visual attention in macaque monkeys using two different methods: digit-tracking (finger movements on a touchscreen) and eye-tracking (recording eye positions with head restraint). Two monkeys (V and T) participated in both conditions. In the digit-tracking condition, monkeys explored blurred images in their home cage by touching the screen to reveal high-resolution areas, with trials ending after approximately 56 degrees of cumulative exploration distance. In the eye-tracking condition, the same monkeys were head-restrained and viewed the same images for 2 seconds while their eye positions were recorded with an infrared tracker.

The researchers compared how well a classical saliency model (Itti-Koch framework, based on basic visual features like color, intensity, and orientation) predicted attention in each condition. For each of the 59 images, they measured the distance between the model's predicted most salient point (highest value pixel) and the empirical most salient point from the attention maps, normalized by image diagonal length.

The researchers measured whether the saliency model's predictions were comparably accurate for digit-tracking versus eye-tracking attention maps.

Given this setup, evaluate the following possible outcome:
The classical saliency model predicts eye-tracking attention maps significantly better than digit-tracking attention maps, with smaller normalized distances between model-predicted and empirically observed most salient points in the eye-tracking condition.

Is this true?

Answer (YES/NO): NO